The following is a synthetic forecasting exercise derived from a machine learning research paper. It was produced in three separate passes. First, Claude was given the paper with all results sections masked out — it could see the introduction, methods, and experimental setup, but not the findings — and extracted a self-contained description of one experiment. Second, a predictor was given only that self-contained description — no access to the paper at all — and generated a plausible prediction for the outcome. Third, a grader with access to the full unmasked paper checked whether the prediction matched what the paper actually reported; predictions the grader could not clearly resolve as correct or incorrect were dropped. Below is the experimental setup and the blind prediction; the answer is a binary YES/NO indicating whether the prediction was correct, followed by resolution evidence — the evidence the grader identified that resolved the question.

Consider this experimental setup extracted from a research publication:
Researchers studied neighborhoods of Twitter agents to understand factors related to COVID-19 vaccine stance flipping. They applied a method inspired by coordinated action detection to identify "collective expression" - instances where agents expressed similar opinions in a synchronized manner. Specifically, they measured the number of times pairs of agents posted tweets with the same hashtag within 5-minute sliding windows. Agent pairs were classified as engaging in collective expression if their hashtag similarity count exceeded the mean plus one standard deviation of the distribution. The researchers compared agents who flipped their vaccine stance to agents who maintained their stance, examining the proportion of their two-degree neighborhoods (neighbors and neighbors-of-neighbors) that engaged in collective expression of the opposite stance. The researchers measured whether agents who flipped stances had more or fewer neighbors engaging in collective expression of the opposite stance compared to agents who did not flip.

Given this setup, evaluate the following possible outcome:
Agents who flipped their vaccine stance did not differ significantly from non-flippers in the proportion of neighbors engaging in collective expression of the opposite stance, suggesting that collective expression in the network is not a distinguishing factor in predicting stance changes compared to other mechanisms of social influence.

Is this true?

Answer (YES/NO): NO